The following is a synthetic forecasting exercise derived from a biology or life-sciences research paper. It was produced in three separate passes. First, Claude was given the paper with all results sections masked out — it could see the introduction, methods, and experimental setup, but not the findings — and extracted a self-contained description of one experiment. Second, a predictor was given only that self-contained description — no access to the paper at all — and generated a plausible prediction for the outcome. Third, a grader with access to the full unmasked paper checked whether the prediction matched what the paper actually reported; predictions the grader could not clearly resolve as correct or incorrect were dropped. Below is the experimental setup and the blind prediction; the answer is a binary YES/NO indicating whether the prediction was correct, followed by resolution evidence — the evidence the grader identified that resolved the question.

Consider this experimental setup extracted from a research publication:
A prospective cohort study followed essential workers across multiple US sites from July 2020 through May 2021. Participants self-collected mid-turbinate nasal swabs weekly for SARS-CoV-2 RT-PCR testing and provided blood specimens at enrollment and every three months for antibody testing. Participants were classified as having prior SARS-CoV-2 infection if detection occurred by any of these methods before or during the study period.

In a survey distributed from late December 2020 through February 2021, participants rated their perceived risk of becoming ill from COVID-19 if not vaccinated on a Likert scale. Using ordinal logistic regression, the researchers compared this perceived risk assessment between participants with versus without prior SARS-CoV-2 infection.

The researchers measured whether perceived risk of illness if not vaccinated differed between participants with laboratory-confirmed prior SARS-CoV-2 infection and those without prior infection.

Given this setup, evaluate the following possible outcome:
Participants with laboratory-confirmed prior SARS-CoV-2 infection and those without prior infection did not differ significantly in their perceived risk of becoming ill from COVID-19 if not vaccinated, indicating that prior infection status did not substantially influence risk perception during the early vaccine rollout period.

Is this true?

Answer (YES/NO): NO